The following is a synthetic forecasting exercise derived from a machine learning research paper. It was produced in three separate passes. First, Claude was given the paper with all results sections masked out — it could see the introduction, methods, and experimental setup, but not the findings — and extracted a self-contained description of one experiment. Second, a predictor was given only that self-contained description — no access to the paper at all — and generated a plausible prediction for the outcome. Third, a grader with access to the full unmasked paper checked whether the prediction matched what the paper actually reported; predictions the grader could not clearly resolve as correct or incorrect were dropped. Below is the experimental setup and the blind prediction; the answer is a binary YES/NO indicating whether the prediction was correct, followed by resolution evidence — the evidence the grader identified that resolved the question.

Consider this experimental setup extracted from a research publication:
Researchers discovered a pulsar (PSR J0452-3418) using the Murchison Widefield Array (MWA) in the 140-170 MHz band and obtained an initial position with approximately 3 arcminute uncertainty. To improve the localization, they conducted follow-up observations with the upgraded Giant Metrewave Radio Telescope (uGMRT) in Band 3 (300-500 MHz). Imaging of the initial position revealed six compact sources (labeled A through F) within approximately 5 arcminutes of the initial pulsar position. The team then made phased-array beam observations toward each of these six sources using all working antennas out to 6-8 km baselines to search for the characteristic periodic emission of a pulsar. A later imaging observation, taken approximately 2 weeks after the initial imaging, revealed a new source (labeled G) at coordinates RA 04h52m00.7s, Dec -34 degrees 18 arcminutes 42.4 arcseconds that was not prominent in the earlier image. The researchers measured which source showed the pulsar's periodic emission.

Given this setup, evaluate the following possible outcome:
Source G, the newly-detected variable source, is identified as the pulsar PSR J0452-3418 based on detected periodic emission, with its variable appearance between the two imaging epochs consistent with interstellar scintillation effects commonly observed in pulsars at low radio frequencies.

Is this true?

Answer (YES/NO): NO